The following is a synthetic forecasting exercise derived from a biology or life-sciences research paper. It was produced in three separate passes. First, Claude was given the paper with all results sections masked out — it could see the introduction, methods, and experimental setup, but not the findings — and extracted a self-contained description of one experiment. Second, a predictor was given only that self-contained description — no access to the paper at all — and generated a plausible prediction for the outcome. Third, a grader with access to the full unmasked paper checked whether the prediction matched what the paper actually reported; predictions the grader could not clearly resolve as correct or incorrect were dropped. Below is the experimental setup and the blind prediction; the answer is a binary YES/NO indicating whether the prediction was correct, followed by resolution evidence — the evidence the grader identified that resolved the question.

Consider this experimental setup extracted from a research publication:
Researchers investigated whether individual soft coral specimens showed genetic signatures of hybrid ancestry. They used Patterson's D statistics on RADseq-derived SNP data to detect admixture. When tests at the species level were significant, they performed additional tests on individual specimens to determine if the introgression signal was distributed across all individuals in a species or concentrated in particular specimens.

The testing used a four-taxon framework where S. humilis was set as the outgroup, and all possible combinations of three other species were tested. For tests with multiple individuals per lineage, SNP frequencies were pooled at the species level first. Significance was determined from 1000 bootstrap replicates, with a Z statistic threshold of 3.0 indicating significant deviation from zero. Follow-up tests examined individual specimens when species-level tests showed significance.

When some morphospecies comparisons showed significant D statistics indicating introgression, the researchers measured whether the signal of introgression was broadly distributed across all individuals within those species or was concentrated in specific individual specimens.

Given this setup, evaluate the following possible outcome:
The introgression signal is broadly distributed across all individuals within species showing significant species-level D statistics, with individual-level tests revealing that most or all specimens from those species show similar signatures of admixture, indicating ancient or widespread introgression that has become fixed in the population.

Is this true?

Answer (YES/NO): YES